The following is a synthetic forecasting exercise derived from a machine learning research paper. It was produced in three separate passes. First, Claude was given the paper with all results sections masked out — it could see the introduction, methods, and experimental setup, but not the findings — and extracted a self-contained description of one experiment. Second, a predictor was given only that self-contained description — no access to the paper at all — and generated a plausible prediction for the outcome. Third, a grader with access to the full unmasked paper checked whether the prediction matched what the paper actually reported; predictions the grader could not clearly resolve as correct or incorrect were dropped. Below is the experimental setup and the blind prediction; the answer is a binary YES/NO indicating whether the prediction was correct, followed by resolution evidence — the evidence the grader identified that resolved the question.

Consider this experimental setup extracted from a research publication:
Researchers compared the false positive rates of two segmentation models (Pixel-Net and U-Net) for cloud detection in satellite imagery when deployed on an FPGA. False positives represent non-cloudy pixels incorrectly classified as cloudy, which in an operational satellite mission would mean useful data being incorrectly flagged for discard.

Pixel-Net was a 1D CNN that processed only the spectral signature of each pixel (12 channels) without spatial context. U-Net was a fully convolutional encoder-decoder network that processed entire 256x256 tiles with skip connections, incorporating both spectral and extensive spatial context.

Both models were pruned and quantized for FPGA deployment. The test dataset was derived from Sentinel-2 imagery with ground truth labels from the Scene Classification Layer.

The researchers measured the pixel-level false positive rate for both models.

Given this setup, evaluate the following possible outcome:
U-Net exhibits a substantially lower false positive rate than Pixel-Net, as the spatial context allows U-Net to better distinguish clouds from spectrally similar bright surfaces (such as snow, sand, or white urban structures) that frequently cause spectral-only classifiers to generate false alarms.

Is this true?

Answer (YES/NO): YES